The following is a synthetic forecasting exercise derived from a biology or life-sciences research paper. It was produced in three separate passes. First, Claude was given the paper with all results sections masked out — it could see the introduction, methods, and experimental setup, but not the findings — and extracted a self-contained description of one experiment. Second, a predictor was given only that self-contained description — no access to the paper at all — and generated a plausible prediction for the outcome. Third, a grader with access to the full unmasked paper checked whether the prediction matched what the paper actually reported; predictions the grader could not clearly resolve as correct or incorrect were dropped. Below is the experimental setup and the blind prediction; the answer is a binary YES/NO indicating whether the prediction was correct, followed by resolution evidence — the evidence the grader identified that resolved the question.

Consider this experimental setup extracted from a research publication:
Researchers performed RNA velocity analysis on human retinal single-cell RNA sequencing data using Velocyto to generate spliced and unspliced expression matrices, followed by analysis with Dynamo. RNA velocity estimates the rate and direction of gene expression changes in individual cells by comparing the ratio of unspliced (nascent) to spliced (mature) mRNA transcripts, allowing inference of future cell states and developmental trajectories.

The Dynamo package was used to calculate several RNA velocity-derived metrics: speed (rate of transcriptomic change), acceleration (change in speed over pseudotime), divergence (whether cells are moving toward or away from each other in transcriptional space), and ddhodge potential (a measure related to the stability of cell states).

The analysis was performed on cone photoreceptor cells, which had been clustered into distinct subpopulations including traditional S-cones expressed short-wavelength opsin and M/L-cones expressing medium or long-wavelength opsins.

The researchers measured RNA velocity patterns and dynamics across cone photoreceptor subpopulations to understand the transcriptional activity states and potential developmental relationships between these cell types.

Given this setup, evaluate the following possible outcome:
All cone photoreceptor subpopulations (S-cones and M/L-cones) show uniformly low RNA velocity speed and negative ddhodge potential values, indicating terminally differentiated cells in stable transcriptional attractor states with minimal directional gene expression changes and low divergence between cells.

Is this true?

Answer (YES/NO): NO